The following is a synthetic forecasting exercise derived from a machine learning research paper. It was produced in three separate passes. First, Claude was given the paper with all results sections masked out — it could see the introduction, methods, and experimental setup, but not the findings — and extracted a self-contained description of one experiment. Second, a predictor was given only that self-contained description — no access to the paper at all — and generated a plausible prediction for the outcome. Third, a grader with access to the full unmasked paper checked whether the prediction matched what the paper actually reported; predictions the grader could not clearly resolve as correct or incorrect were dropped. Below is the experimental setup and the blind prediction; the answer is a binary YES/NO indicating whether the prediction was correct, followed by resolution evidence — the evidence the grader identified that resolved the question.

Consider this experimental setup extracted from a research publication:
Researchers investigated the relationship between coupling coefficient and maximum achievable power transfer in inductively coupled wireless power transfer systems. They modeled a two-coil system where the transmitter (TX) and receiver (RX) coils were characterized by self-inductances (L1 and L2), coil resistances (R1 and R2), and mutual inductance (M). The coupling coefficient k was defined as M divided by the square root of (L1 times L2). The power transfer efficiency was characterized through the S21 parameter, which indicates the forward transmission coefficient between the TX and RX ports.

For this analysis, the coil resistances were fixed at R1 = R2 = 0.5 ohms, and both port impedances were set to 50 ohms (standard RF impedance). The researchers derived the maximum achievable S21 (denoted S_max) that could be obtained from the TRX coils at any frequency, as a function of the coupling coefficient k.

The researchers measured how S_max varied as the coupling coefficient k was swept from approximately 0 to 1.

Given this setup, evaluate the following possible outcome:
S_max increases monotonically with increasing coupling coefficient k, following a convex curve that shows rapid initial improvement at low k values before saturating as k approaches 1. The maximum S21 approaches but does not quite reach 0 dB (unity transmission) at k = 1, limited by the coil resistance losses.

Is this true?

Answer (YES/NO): NO